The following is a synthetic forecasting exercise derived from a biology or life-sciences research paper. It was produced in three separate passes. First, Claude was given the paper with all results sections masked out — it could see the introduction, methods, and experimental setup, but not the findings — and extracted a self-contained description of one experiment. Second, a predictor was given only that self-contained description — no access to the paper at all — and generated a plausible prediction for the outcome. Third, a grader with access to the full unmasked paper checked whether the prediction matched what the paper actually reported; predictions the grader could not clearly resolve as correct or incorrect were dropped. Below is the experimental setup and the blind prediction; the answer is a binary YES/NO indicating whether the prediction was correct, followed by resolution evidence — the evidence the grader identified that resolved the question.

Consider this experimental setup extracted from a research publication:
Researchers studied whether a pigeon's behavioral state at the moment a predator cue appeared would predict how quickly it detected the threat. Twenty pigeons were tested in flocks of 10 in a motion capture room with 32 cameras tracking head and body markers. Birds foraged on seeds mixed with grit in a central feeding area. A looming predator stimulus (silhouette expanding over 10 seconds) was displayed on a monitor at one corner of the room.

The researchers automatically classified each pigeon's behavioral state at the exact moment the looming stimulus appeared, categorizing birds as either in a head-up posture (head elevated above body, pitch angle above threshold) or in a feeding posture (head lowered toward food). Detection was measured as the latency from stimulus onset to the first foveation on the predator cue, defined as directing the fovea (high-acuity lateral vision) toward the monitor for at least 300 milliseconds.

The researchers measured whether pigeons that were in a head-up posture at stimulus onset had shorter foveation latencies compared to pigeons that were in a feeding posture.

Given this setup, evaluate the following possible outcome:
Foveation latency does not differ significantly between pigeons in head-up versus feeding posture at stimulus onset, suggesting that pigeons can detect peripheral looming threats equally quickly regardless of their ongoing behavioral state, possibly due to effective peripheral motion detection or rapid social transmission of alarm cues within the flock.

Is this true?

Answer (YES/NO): NO